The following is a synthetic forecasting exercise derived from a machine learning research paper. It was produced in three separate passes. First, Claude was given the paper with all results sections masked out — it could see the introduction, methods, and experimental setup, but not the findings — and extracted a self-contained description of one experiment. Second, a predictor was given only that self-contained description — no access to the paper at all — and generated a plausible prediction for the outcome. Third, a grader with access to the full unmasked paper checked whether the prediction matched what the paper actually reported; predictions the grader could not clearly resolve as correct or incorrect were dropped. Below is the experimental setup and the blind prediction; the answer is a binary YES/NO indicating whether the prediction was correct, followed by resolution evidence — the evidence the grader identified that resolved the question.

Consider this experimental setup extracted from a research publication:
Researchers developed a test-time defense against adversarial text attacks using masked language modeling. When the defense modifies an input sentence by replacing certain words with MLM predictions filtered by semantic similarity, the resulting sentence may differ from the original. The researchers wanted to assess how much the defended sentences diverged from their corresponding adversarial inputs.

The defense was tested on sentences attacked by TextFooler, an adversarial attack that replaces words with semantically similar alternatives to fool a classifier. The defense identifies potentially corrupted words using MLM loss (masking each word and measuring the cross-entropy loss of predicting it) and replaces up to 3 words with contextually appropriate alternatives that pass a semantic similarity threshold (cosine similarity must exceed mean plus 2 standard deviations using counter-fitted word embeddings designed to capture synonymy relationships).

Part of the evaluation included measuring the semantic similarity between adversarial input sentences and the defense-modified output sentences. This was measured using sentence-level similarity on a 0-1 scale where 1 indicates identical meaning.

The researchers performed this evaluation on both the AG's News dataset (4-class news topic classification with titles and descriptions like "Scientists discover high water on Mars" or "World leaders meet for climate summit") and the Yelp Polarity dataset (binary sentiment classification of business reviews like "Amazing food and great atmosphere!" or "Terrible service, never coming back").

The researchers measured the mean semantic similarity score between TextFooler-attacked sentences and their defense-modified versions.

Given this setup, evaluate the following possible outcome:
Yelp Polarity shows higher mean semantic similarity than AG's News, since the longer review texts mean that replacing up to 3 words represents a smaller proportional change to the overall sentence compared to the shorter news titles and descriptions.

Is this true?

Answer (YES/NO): YES